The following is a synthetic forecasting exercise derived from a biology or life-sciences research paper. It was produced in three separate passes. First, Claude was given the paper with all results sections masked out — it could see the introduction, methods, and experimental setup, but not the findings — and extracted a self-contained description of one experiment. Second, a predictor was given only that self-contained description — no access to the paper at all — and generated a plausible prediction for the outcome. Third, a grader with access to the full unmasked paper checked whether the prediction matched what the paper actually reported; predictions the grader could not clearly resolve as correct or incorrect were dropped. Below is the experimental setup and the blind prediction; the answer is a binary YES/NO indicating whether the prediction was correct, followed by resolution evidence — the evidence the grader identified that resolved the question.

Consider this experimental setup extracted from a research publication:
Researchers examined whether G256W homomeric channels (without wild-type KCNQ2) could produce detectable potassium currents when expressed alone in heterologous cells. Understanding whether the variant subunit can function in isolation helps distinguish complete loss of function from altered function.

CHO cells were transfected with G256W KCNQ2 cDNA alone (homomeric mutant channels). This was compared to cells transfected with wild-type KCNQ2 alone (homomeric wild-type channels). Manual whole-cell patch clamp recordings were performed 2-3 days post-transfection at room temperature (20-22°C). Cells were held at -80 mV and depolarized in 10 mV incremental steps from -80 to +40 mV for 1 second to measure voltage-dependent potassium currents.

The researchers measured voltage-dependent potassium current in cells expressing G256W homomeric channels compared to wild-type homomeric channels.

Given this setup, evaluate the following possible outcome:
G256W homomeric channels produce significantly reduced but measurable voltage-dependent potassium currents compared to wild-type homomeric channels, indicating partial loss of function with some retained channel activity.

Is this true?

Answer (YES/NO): NO